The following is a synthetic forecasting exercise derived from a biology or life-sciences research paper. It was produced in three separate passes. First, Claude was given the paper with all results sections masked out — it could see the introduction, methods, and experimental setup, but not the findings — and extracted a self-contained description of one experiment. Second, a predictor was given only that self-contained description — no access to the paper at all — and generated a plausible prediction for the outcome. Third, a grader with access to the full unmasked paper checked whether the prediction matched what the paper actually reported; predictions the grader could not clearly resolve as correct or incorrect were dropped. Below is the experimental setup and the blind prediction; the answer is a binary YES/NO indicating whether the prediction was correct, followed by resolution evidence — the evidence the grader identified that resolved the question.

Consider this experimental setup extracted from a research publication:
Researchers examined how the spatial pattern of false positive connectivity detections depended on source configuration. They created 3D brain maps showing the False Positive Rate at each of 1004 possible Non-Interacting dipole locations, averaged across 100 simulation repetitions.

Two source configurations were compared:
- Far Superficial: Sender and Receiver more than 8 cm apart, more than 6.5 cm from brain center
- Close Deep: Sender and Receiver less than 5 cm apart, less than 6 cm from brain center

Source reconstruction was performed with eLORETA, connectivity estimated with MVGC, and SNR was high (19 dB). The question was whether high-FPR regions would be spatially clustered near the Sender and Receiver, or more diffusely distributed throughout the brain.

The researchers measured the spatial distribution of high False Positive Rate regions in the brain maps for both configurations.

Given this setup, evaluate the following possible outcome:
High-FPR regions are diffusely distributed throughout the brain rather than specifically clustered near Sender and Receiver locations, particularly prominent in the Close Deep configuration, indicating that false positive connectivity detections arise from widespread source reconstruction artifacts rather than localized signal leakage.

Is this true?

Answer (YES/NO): NO